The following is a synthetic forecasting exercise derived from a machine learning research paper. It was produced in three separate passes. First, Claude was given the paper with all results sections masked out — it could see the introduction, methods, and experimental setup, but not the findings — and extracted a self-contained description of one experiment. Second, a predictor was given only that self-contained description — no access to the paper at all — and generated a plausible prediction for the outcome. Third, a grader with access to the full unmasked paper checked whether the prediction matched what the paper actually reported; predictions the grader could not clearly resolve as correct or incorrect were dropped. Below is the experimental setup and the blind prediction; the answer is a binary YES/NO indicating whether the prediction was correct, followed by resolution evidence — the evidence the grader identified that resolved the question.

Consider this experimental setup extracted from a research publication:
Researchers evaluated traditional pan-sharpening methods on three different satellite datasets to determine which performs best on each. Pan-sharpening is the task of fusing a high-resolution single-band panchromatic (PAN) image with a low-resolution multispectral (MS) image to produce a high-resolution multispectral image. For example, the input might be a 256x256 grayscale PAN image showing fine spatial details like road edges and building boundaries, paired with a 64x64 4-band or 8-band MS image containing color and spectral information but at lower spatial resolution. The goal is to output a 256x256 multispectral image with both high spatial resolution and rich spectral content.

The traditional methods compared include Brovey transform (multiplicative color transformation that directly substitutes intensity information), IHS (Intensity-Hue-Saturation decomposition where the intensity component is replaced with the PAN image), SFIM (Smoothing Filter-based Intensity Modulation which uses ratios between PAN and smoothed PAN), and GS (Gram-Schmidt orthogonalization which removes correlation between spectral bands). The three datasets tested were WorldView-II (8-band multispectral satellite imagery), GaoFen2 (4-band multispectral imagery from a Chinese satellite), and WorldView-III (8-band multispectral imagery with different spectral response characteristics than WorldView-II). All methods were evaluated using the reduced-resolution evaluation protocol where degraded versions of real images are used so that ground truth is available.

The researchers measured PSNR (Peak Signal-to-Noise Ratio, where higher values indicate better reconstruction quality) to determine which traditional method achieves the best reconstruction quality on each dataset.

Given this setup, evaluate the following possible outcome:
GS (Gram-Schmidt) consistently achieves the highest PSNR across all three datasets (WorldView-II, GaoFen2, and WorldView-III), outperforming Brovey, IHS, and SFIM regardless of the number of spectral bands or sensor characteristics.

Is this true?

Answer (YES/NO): NO